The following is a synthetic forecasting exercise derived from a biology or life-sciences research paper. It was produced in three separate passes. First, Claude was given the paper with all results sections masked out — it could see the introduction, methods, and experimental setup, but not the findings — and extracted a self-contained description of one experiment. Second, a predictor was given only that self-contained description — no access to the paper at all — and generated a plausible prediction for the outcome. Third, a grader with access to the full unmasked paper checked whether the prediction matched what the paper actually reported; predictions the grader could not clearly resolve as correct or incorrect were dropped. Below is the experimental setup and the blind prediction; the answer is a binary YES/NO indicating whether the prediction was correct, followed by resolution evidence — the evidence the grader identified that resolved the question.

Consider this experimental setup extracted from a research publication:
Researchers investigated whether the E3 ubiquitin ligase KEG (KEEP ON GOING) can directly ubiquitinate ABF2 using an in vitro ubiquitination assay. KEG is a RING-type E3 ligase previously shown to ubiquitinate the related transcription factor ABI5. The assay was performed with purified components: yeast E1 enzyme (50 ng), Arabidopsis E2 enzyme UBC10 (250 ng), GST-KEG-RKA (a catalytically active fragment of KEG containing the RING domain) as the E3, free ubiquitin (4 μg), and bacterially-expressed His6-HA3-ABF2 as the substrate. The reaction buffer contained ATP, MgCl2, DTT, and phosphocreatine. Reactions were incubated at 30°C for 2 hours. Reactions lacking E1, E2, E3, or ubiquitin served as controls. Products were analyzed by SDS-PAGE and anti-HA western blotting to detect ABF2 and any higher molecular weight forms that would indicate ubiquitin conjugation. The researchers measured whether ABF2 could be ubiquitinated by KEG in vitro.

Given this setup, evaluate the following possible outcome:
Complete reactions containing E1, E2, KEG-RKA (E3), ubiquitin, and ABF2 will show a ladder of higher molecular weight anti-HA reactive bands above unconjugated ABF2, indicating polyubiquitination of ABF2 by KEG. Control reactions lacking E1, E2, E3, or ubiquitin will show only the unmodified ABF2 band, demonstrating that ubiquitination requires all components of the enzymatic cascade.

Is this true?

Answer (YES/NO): YES